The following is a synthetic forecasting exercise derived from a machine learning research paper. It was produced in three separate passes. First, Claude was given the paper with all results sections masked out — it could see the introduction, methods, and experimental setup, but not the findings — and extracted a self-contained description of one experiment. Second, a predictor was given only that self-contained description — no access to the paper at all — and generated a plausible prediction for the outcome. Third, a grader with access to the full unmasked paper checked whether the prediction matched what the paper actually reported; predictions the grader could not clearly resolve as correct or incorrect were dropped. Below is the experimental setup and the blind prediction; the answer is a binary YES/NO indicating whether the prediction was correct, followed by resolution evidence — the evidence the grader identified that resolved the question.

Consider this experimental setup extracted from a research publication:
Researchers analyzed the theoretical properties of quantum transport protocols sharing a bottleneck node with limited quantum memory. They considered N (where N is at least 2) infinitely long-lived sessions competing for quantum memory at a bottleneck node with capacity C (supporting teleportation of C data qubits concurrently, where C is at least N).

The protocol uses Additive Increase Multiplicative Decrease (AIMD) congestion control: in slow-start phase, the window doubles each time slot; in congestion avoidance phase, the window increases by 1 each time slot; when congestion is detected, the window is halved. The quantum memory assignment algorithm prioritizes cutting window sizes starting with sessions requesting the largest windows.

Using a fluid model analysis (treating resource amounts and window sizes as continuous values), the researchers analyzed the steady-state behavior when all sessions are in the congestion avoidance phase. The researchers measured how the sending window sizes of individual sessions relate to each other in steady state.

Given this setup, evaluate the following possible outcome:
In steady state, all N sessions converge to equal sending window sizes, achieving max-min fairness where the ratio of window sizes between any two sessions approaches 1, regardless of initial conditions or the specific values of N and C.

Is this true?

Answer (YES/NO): NO